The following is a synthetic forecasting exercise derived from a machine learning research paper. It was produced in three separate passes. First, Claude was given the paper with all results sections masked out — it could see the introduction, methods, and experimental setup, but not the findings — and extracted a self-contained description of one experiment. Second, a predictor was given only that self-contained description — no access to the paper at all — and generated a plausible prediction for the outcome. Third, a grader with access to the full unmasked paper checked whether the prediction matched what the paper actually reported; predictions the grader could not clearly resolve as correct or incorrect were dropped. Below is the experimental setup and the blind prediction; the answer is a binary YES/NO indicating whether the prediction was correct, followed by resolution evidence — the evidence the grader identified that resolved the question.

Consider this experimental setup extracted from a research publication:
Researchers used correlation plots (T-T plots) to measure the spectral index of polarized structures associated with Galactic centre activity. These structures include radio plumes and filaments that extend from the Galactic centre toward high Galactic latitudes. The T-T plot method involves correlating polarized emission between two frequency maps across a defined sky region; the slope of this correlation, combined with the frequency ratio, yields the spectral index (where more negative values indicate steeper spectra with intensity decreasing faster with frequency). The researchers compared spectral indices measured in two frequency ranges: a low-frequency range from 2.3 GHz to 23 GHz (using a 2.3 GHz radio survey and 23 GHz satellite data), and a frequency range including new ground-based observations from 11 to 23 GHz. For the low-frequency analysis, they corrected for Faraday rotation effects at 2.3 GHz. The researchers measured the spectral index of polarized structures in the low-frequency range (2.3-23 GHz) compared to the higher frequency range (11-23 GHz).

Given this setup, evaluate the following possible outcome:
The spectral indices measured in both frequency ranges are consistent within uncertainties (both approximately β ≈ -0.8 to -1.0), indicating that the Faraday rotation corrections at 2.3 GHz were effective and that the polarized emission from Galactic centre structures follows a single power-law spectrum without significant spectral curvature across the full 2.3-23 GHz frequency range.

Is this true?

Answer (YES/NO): NO